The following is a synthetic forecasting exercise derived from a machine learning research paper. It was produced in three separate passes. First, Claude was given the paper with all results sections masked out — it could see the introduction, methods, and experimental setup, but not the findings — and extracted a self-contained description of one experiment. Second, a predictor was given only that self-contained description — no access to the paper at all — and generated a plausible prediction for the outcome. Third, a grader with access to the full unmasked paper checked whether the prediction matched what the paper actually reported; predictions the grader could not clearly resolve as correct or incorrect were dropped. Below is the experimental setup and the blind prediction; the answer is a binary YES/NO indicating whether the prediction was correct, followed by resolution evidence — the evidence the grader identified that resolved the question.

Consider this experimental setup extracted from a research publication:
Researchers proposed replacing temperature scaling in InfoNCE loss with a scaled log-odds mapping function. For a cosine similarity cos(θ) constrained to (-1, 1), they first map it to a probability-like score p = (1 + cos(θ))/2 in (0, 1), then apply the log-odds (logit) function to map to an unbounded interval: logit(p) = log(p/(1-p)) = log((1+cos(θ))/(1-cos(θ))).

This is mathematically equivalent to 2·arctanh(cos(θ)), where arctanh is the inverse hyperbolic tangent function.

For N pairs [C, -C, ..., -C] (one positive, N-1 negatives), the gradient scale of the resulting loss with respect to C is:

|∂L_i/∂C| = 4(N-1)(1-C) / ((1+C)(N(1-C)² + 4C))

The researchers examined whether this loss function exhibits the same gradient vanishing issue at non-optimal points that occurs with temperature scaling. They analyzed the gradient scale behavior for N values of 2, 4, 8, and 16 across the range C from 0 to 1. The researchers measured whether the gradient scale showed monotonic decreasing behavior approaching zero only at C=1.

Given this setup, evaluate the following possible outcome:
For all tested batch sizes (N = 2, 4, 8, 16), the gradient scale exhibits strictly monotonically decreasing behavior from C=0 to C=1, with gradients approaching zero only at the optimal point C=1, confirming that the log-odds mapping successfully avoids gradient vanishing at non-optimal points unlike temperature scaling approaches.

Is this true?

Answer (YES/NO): YES